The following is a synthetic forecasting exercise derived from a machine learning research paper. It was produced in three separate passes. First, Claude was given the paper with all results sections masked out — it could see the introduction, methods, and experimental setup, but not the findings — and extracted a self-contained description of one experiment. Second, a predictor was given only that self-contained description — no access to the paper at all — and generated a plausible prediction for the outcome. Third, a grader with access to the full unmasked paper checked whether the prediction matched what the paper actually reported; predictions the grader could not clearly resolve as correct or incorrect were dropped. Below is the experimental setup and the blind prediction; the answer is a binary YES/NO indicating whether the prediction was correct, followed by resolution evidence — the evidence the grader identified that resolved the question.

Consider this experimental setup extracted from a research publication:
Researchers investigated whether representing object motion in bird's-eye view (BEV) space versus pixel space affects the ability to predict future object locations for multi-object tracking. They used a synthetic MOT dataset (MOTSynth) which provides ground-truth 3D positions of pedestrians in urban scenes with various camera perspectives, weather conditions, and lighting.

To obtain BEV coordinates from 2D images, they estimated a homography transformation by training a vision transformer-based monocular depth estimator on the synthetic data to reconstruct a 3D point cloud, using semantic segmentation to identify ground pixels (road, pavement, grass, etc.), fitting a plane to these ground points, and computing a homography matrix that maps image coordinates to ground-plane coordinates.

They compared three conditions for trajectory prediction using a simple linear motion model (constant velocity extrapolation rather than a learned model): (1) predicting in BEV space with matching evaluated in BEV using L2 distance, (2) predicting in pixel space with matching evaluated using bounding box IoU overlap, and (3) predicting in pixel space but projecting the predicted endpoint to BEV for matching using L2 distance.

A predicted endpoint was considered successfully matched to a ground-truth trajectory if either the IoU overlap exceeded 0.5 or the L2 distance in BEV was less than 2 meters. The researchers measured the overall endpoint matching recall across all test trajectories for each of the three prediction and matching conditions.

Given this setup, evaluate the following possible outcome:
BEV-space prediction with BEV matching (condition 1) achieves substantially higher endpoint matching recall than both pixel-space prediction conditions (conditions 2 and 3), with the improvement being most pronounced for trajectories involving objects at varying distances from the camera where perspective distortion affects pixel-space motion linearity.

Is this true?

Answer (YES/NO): NO